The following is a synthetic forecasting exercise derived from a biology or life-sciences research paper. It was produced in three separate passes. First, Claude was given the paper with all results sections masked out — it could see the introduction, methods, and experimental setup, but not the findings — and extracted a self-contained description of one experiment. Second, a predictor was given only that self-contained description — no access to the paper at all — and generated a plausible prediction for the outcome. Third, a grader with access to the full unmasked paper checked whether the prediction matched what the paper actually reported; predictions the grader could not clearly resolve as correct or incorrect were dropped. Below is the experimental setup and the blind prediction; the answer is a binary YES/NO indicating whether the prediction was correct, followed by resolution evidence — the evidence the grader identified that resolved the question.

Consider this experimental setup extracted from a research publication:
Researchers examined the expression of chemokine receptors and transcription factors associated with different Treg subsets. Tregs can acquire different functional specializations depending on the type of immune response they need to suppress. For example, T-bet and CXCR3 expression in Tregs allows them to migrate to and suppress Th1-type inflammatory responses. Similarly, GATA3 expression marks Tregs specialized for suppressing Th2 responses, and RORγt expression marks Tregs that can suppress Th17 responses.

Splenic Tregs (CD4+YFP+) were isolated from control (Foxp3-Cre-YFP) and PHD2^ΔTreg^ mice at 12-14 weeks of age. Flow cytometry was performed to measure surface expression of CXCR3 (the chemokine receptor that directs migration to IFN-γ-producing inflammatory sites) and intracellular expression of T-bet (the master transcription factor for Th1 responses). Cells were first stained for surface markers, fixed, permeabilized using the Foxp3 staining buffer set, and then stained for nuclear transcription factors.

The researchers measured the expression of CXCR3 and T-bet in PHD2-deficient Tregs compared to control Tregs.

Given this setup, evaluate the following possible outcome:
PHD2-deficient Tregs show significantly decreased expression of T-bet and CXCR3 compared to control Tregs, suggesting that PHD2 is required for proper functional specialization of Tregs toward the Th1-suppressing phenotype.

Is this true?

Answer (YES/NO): NO